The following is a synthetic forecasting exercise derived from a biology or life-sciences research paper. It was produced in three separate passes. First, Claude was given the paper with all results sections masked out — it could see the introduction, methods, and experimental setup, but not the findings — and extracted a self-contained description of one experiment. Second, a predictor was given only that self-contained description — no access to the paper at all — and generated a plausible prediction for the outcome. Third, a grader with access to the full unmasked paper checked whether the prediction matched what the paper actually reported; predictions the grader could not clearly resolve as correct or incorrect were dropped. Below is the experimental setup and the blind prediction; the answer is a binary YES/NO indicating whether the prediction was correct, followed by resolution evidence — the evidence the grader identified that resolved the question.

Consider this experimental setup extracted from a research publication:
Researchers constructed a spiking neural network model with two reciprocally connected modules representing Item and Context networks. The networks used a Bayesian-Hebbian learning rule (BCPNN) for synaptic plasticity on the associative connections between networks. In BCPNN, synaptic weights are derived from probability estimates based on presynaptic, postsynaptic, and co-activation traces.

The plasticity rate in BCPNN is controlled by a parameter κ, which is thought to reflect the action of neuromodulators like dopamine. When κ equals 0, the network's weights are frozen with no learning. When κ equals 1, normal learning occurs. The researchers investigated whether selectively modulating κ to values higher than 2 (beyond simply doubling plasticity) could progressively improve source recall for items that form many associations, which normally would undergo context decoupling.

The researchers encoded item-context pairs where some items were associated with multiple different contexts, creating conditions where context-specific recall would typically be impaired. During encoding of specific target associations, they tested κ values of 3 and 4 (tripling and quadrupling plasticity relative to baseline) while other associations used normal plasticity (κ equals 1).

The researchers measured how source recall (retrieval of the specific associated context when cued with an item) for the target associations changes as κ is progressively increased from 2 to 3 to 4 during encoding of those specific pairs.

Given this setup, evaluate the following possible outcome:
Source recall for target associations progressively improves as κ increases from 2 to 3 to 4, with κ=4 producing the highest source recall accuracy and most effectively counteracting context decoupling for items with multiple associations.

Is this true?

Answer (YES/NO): YES